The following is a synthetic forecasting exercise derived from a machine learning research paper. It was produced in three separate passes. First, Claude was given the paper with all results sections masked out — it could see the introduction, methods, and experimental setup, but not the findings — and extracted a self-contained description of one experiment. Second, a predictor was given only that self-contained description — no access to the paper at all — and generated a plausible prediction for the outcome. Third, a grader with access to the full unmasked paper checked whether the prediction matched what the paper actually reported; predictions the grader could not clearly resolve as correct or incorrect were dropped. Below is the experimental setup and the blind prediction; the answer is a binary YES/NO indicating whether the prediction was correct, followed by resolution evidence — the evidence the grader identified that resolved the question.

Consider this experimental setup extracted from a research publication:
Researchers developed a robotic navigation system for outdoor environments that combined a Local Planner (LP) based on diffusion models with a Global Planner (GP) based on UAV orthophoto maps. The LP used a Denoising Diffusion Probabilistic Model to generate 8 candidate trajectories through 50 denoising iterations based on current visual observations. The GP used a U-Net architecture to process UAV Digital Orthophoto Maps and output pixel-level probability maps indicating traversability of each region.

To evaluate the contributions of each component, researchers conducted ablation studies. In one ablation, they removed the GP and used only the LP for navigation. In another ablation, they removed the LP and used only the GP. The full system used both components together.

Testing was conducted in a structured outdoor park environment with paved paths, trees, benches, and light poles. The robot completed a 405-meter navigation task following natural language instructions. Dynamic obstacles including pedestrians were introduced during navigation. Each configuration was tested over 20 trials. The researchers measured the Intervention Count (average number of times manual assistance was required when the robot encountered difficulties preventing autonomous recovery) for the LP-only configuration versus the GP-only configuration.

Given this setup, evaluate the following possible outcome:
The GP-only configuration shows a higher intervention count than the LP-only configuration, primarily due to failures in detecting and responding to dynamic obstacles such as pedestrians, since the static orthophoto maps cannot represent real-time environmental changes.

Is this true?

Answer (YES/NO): YES